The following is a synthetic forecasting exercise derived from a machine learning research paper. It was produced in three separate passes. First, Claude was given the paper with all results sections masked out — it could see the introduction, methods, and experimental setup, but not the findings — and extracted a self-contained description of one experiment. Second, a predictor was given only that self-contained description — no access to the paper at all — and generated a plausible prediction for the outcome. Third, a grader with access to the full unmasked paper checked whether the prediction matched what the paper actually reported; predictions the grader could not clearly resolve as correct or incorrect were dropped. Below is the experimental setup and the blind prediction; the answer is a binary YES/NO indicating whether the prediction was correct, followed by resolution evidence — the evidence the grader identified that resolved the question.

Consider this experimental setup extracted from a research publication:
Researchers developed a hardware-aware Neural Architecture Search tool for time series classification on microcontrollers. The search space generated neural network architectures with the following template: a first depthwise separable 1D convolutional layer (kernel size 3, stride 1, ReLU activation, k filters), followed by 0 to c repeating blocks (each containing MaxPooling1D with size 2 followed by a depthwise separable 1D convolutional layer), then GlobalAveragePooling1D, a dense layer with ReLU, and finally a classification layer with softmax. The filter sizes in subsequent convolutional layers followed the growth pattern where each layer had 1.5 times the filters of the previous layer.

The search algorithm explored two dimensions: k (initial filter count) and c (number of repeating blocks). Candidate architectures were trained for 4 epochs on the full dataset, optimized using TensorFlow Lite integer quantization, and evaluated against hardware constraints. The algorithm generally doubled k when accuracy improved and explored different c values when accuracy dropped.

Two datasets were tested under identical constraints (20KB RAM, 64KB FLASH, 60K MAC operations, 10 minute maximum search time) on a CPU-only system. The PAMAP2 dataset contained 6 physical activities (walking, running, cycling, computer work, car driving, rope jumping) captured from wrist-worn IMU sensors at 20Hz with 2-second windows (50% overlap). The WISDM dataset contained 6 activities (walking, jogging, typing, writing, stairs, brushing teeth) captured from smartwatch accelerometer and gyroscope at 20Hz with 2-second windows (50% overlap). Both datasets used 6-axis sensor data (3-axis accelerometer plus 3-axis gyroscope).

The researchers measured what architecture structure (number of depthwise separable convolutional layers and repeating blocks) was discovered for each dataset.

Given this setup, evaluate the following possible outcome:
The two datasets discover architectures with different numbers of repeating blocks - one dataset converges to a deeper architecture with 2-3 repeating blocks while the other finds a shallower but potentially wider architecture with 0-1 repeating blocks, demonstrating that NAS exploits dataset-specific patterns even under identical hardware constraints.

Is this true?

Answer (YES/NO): NO